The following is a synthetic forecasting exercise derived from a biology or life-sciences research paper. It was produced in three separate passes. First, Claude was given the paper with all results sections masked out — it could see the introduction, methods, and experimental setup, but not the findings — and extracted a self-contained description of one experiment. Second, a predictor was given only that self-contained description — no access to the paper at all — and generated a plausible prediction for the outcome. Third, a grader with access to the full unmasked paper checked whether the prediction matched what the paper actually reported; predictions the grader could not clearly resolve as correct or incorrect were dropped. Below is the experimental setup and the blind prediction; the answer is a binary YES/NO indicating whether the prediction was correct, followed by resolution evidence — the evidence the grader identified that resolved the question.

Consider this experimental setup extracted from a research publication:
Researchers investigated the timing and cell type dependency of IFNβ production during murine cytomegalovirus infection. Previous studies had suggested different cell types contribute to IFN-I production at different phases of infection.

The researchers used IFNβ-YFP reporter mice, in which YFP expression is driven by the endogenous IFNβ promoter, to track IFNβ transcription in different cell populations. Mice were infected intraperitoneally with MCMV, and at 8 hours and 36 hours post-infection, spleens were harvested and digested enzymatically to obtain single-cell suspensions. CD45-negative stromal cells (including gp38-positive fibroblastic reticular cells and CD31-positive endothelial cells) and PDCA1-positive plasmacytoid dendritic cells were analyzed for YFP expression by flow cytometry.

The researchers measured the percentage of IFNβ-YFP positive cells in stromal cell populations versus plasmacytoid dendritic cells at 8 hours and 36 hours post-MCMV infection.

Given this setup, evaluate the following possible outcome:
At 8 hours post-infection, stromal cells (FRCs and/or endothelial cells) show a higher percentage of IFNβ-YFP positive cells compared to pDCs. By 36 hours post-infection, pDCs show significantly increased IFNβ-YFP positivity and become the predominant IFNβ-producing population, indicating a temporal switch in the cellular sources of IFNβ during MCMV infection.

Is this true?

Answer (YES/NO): NO